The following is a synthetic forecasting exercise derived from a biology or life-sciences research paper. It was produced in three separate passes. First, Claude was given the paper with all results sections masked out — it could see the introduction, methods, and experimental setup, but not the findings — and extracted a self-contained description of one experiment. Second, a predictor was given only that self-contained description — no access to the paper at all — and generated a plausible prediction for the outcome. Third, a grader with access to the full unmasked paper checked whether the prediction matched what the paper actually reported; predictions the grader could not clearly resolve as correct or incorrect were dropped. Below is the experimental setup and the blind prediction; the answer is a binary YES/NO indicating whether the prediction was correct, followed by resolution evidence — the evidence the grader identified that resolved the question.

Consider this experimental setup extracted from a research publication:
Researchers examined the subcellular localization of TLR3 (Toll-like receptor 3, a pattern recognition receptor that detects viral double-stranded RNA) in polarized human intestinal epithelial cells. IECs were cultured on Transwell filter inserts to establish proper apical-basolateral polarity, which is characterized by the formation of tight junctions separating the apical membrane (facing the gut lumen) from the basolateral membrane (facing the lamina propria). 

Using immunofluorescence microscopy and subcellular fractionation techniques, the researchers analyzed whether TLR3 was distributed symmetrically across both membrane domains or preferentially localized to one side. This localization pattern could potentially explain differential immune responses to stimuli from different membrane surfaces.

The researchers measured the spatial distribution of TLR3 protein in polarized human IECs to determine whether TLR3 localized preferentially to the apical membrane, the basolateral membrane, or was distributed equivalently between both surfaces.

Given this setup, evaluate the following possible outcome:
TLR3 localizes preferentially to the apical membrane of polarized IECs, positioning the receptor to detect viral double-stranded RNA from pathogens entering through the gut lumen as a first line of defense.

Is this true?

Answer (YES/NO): NO